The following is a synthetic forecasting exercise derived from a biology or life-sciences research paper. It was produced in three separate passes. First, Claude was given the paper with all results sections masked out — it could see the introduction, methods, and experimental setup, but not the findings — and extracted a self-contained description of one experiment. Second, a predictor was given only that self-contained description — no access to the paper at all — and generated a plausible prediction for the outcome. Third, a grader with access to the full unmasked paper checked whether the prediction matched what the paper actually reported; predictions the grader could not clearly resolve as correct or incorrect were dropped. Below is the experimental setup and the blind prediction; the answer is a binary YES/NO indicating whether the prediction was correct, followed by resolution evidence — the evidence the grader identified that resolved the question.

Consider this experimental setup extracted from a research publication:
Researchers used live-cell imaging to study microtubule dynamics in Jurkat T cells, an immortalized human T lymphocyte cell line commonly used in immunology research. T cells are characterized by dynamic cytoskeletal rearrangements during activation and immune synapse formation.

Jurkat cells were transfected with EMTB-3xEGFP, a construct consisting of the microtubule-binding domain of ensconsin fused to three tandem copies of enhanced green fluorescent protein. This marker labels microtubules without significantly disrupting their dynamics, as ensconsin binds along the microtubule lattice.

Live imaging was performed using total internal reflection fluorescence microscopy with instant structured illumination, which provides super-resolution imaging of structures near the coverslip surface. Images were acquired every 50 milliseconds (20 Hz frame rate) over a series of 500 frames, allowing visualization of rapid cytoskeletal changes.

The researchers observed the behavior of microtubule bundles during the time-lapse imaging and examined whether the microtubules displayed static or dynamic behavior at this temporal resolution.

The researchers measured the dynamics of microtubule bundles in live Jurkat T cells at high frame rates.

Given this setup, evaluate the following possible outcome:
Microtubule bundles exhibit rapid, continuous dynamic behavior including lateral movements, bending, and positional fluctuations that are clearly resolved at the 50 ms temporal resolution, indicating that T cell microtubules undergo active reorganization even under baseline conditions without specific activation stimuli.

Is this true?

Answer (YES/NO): NO